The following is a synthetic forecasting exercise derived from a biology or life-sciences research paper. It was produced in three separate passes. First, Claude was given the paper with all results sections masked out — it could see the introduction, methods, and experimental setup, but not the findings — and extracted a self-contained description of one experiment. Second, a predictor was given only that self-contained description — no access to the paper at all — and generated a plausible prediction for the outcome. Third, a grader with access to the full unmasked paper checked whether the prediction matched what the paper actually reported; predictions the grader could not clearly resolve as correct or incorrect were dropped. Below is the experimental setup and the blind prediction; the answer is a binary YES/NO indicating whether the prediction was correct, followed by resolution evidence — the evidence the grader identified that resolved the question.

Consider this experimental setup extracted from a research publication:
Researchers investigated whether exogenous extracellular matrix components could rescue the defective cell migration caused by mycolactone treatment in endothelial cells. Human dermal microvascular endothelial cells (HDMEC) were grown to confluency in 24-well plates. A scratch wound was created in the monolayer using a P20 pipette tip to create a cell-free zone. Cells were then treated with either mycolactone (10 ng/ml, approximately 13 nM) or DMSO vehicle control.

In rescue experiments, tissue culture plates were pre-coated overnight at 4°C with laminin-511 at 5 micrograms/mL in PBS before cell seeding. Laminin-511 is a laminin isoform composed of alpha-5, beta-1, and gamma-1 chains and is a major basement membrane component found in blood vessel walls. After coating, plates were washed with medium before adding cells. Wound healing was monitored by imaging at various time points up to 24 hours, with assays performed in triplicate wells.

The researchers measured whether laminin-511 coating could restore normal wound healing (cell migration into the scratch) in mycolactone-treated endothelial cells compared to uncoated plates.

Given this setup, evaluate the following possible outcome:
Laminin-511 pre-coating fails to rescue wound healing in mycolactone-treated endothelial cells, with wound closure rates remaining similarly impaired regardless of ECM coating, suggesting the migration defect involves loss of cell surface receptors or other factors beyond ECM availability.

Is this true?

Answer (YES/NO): NO